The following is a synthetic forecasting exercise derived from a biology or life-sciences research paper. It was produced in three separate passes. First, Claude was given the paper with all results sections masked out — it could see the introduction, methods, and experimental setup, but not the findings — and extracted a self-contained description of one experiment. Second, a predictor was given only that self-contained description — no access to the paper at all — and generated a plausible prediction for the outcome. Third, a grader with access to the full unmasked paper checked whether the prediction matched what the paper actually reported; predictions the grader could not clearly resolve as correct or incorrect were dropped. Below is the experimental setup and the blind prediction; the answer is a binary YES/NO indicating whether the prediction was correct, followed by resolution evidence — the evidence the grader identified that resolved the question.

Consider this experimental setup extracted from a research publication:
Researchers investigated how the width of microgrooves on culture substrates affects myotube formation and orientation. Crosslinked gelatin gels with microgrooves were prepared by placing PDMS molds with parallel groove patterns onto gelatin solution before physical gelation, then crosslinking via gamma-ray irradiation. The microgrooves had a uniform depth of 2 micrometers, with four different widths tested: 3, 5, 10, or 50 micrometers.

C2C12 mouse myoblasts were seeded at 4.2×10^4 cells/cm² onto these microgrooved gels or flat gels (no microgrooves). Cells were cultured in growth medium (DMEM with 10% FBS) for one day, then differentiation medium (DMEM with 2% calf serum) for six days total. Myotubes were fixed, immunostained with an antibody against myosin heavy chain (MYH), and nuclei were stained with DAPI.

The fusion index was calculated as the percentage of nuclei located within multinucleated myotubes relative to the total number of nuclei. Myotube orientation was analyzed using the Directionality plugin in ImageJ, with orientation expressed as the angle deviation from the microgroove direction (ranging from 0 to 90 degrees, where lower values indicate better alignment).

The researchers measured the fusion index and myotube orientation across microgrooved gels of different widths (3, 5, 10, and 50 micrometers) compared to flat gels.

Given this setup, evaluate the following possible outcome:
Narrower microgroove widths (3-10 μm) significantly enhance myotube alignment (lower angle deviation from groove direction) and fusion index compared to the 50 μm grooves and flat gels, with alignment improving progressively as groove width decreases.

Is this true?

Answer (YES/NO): NO